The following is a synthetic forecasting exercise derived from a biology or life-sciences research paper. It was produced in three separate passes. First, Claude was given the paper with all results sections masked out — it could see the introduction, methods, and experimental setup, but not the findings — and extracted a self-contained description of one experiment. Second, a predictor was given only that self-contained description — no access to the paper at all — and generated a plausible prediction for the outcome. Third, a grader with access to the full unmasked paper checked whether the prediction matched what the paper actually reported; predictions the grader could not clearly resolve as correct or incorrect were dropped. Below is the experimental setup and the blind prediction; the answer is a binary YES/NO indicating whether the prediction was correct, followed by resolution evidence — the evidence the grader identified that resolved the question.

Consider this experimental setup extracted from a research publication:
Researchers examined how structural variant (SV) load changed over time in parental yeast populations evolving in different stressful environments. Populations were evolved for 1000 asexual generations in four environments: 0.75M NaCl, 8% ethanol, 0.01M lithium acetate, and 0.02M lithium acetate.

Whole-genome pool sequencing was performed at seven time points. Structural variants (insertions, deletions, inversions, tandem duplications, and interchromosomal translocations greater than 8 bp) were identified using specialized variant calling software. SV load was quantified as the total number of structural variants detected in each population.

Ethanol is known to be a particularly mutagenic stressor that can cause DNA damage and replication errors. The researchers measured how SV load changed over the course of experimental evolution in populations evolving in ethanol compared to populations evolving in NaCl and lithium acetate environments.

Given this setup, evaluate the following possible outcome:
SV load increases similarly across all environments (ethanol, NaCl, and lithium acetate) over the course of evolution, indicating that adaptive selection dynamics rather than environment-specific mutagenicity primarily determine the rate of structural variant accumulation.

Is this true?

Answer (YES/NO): NO